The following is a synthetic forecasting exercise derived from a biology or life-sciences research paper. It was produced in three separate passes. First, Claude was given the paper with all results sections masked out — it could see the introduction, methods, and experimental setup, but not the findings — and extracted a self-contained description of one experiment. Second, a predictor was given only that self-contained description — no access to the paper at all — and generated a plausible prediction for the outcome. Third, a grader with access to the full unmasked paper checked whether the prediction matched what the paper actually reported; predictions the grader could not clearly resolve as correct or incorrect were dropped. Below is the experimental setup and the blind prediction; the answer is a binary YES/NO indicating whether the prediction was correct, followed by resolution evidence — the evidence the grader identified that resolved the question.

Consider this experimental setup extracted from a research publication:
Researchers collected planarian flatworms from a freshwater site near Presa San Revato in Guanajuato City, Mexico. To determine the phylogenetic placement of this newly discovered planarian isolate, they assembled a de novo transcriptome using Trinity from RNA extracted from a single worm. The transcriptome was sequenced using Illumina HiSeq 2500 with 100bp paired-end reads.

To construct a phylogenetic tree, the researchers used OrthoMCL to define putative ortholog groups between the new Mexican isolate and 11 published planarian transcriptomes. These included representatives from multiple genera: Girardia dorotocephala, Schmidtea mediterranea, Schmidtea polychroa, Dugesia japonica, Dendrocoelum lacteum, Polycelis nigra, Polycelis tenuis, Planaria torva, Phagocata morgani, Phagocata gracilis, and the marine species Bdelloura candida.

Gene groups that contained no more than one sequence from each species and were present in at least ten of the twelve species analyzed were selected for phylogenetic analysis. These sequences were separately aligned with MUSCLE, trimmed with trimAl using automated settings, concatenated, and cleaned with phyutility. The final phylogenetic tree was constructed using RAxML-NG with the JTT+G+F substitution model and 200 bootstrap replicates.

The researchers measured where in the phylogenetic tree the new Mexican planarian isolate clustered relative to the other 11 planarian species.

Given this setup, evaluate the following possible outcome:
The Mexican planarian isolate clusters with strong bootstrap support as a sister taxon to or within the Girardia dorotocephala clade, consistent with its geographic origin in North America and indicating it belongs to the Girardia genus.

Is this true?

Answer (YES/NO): YES